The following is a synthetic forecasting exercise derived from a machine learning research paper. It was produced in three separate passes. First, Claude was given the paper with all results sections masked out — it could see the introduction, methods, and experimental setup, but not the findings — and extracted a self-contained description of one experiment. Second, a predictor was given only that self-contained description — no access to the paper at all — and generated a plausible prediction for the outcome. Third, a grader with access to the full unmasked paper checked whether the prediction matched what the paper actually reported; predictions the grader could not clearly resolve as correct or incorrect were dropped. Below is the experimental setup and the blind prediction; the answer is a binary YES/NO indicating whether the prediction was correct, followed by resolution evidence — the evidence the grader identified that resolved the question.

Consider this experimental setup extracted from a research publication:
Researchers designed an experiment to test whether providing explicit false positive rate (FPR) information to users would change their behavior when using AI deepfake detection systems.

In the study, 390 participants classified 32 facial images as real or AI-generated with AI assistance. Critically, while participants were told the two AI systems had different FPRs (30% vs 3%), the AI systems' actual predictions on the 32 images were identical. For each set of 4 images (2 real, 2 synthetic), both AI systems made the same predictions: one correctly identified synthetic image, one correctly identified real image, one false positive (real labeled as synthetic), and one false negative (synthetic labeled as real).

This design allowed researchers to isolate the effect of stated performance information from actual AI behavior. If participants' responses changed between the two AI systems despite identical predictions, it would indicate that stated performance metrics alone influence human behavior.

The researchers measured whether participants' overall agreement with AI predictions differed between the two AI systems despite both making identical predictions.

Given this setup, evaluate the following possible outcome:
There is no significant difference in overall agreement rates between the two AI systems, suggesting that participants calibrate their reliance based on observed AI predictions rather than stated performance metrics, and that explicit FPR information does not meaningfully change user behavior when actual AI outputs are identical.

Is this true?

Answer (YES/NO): NO